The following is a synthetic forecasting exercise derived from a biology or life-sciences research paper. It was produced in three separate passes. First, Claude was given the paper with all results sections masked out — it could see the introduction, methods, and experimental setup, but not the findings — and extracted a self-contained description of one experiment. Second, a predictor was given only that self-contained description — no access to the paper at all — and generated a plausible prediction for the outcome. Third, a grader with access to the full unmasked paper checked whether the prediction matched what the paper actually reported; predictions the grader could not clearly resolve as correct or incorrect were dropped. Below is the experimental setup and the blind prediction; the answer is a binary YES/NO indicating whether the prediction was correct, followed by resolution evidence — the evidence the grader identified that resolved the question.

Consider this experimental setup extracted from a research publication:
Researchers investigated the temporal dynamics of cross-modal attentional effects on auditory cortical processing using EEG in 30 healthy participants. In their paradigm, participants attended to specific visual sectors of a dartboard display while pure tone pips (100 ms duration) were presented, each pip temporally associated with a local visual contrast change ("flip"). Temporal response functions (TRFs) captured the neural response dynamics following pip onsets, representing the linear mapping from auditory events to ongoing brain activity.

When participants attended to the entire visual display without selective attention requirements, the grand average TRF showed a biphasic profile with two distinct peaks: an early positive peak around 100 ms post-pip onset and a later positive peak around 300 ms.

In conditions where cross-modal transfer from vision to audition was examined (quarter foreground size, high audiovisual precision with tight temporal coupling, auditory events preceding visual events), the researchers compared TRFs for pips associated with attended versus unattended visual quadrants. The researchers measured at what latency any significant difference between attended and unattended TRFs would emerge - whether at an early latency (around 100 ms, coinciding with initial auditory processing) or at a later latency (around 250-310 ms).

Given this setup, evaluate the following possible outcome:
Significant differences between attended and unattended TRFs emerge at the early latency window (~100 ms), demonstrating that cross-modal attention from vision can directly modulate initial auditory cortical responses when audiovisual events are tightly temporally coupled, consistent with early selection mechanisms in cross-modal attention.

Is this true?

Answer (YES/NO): NO